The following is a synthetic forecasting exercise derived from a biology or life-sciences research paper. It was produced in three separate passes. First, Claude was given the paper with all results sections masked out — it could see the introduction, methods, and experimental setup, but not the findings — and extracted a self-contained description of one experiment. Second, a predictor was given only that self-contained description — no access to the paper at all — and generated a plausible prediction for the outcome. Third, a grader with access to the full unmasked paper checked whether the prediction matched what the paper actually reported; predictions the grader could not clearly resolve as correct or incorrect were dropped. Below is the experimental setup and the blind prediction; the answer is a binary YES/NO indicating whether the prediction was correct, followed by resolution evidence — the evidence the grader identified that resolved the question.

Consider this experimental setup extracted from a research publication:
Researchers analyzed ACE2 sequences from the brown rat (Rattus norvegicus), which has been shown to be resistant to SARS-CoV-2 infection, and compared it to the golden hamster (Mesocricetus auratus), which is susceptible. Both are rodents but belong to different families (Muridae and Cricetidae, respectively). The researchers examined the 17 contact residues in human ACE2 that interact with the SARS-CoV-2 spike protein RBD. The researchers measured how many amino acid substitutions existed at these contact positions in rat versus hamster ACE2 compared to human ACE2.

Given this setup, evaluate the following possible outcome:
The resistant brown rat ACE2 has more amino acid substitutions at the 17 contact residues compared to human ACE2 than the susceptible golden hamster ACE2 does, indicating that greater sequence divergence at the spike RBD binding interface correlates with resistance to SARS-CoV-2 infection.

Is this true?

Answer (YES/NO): NO